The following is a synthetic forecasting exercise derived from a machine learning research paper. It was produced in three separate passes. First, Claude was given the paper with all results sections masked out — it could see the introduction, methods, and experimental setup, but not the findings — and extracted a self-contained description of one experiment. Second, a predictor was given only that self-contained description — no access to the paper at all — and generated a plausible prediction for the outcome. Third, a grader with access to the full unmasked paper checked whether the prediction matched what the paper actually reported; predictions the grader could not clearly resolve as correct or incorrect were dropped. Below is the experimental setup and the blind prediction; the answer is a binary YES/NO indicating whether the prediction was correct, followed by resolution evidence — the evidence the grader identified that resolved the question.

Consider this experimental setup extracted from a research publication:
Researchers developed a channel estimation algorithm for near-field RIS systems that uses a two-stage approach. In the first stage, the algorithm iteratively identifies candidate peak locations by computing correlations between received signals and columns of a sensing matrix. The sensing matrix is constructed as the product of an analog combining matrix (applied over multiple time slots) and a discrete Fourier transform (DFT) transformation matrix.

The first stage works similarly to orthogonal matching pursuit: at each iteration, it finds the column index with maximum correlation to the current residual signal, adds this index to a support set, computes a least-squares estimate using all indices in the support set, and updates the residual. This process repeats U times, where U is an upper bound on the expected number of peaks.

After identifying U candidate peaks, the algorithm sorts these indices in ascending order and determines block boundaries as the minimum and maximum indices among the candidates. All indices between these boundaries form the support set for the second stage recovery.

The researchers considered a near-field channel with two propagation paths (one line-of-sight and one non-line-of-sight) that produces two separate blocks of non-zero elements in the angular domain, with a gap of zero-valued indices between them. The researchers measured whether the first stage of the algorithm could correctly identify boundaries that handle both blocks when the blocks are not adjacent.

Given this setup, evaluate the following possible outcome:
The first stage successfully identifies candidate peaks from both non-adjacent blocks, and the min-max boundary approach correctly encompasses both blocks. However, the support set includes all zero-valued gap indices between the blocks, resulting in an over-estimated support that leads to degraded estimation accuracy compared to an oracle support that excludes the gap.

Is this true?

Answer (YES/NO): NO